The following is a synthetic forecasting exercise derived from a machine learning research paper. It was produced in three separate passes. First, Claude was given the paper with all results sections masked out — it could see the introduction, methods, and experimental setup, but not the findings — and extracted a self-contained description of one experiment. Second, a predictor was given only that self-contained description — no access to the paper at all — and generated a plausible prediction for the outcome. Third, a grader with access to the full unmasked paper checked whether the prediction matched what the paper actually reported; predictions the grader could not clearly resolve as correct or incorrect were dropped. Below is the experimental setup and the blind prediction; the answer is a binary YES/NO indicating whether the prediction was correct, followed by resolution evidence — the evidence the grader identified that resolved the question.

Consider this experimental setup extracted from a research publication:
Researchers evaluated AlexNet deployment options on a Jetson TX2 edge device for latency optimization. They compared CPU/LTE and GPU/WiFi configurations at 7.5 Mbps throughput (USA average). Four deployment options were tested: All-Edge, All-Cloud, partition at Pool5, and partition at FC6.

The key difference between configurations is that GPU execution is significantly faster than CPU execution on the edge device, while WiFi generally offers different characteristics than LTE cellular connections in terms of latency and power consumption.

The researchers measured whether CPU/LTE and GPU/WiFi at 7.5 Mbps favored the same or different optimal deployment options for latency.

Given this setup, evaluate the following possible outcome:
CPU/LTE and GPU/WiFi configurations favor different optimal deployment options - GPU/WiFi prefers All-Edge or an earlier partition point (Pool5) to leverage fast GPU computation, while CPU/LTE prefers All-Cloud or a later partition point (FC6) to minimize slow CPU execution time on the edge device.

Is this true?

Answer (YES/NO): NO